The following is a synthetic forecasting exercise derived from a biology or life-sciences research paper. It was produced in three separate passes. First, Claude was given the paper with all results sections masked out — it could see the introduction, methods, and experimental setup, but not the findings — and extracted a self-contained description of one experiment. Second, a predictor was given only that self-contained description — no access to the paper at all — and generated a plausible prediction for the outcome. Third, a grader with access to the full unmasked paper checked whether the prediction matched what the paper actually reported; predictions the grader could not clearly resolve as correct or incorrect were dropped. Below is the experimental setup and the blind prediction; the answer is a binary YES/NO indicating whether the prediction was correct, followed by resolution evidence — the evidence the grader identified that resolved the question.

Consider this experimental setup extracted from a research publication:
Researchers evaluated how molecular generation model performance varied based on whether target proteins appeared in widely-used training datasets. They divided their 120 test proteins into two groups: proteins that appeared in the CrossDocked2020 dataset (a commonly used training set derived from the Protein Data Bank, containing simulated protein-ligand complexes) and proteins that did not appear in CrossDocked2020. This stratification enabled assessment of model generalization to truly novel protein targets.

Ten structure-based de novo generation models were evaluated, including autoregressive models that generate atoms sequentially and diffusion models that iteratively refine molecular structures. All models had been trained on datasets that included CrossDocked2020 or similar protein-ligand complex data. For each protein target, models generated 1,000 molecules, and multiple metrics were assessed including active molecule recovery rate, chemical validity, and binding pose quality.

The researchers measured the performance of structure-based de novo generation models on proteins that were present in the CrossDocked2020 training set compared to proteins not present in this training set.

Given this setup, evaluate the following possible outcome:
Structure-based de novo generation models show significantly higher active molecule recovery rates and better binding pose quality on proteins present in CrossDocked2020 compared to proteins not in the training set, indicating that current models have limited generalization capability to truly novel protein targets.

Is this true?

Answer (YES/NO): YES